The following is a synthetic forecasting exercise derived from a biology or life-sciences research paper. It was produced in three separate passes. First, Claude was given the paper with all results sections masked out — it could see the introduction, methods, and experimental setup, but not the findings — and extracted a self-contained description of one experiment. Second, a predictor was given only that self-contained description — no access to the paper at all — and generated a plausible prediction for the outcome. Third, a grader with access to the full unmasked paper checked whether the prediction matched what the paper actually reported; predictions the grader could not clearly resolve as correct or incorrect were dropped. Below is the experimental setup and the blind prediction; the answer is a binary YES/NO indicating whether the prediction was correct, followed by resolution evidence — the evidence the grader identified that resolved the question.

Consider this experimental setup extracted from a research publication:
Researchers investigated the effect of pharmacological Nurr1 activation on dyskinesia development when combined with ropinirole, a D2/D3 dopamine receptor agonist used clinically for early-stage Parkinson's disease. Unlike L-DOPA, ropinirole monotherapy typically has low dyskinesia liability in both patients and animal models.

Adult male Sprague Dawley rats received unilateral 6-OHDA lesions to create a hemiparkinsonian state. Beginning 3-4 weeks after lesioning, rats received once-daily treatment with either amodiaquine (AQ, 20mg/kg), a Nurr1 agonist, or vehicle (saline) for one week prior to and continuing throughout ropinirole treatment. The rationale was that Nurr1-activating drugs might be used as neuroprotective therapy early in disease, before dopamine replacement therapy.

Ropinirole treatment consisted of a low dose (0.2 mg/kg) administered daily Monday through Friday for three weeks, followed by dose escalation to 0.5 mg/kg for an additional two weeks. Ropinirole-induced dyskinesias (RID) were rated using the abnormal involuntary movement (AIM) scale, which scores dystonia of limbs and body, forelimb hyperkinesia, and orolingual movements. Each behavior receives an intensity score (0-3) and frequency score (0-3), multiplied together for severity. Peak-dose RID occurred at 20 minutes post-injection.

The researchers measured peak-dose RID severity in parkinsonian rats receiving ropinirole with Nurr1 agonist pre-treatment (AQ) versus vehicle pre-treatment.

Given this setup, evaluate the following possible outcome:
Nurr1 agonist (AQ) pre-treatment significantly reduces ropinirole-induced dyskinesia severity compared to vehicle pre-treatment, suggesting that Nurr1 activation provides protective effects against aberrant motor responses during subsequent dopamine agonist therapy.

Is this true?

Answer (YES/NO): NO